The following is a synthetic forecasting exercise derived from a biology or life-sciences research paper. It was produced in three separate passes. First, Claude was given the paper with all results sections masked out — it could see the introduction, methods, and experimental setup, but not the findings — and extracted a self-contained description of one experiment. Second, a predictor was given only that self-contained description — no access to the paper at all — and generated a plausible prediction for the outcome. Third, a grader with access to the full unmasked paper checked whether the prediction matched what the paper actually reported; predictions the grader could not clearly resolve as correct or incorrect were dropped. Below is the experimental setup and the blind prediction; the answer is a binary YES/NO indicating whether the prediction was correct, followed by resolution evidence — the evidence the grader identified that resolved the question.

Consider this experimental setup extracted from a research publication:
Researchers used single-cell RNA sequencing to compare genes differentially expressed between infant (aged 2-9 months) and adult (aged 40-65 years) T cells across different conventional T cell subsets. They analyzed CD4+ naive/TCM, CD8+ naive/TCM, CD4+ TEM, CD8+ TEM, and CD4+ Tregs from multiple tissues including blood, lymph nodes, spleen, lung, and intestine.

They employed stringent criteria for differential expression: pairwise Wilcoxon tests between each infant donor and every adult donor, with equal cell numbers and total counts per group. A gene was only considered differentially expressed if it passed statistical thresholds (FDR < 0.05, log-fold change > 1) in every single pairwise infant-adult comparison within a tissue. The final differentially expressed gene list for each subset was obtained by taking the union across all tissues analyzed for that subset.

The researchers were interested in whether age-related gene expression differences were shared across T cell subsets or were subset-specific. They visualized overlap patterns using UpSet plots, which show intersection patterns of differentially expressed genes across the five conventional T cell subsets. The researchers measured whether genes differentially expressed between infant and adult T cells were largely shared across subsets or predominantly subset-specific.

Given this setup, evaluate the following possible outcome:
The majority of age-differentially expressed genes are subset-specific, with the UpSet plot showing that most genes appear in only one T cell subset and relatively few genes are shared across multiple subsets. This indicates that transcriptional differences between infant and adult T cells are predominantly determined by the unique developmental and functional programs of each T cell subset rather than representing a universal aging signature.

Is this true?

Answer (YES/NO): NO